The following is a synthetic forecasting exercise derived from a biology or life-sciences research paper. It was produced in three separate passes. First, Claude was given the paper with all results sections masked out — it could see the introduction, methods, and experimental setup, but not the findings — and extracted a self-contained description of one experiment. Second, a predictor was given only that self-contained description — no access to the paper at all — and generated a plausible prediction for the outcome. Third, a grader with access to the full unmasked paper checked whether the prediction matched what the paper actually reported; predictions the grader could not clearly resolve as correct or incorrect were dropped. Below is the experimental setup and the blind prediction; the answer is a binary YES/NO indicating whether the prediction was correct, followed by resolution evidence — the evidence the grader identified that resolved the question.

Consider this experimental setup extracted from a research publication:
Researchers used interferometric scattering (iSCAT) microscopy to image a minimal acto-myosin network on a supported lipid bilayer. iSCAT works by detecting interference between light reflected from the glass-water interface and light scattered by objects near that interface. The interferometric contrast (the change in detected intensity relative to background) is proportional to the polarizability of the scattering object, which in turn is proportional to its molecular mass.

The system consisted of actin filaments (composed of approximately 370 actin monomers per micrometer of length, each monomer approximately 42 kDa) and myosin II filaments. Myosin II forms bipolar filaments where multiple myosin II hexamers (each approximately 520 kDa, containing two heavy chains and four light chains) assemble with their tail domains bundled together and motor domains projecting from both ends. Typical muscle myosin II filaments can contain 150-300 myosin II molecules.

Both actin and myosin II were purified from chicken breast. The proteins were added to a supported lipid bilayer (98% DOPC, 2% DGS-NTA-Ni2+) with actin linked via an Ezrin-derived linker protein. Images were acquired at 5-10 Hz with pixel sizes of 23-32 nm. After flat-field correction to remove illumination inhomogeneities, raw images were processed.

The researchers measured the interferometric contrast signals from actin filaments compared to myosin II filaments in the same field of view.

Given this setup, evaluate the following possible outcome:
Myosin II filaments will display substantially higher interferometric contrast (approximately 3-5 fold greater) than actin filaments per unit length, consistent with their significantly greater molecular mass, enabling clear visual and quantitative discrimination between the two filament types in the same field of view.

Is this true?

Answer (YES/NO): NO